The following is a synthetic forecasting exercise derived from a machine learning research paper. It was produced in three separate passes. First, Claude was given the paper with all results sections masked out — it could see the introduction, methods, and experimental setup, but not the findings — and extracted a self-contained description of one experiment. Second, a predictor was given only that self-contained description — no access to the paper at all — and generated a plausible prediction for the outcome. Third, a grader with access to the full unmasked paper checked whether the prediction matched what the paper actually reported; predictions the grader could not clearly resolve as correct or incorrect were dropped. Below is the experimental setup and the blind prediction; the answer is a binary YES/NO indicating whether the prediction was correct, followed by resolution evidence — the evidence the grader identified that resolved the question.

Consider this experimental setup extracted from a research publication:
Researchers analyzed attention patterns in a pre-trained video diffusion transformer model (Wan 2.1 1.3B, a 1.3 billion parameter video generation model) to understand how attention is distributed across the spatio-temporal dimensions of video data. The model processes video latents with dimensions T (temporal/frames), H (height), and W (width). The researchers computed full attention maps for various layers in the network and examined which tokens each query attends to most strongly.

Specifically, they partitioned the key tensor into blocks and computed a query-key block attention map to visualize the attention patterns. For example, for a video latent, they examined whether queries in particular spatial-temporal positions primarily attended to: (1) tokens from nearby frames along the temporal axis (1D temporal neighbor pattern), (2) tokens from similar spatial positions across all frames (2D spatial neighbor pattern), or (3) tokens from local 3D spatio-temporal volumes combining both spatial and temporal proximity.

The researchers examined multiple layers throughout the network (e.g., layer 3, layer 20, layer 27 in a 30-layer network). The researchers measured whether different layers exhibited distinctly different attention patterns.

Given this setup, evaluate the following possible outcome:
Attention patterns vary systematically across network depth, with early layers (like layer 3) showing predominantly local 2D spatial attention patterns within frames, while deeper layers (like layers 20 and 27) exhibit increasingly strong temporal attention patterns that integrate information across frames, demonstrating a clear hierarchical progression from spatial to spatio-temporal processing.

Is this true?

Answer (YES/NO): NO